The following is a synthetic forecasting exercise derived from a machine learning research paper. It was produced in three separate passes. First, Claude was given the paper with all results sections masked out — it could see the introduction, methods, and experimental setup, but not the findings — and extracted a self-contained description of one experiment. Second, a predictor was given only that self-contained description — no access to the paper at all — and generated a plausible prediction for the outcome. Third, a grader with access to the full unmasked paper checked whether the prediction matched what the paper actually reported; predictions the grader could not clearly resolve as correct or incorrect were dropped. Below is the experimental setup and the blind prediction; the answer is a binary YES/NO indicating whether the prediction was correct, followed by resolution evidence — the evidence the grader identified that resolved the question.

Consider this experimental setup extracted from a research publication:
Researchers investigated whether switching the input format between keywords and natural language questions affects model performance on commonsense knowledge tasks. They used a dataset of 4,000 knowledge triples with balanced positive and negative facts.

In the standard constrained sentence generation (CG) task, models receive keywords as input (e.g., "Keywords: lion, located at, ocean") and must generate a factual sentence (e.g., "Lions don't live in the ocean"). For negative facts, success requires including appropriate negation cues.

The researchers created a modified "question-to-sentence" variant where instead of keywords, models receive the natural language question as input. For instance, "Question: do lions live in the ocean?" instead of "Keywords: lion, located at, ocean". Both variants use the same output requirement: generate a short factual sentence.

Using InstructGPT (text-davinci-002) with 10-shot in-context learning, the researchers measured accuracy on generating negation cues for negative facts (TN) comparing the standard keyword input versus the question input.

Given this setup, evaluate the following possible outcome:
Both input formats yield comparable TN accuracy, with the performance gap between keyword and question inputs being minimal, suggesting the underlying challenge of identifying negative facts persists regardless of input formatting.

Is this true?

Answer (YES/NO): NO